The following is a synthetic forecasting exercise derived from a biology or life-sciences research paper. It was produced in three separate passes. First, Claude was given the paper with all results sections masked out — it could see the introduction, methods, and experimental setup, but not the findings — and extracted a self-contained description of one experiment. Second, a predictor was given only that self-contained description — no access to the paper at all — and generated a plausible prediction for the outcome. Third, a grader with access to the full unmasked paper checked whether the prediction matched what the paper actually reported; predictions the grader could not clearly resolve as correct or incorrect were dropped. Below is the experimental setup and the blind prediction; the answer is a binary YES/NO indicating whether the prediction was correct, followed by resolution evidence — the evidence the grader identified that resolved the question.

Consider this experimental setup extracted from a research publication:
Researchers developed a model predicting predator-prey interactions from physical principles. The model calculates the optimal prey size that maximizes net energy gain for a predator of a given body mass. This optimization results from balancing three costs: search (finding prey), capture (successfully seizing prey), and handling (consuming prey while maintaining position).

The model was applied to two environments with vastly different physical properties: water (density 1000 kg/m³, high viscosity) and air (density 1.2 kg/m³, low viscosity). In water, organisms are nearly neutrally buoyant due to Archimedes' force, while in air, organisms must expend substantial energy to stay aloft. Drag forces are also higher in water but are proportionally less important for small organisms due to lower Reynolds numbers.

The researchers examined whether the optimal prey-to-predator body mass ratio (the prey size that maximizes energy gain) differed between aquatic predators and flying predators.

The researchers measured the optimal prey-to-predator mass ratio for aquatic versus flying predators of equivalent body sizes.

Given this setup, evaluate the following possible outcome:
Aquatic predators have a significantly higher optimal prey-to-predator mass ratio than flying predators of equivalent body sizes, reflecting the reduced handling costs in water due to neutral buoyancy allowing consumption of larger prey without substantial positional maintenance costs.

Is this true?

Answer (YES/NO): NO